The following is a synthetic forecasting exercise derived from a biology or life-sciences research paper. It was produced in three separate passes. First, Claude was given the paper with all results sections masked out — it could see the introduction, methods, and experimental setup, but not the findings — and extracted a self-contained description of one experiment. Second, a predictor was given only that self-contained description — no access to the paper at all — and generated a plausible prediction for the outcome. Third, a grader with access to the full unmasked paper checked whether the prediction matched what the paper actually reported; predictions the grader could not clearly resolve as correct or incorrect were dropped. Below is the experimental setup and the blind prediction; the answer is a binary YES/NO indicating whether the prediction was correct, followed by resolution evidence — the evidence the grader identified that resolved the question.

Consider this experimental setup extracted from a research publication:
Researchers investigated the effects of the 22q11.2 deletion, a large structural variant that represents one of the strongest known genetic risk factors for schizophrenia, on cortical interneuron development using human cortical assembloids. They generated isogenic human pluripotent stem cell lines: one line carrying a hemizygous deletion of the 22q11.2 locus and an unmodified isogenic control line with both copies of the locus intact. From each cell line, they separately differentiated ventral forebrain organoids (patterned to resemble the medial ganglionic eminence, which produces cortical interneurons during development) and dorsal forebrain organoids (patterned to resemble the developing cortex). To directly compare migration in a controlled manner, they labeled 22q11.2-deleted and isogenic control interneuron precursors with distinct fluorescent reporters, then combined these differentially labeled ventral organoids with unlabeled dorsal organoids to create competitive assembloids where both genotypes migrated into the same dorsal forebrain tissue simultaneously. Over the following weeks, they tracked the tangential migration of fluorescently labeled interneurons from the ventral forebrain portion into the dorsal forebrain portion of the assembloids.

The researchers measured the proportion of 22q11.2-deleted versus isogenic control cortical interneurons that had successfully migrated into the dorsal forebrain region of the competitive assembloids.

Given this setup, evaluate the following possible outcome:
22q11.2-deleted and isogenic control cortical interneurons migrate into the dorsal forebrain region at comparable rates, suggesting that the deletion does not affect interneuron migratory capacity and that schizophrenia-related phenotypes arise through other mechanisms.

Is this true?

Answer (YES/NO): NO